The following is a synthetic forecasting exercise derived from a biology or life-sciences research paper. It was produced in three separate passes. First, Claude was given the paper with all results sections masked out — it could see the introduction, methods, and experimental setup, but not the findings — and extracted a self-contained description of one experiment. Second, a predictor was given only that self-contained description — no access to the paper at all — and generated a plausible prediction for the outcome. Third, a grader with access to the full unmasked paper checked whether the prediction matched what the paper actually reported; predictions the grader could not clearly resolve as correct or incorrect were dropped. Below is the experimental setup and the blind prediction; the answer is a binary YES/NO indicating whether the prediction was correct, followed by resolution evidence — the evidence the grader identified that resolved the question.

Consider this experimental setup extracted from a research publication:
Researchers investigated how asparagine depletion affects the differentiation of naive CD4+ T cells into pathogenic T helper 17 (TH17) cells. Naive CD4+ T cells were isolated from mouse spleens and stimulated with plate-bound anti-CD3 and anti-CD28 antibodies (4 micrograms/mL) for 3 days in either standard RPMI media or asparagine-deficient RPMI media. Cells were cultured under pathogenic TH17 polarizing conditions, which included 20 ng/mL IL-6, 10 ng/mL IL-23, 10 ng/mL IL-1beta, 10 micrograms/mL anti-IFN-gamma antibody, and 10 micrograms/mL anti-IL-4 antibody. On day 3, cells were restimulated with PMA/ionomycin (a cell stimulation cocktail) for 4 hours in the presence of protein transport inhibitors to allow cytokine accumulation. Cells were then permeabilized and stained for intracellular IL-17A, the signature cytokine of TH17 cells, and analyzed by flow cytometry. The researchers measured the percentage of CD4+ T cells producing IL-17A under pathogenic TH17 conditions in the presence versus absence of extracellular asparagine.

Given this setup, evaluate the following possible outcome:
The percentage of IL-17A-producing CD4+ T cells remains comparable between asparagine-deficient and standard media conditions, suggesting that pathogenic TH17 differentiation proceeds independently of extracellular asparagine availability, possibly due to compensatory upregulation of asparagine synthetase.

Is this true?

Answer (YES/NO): NO